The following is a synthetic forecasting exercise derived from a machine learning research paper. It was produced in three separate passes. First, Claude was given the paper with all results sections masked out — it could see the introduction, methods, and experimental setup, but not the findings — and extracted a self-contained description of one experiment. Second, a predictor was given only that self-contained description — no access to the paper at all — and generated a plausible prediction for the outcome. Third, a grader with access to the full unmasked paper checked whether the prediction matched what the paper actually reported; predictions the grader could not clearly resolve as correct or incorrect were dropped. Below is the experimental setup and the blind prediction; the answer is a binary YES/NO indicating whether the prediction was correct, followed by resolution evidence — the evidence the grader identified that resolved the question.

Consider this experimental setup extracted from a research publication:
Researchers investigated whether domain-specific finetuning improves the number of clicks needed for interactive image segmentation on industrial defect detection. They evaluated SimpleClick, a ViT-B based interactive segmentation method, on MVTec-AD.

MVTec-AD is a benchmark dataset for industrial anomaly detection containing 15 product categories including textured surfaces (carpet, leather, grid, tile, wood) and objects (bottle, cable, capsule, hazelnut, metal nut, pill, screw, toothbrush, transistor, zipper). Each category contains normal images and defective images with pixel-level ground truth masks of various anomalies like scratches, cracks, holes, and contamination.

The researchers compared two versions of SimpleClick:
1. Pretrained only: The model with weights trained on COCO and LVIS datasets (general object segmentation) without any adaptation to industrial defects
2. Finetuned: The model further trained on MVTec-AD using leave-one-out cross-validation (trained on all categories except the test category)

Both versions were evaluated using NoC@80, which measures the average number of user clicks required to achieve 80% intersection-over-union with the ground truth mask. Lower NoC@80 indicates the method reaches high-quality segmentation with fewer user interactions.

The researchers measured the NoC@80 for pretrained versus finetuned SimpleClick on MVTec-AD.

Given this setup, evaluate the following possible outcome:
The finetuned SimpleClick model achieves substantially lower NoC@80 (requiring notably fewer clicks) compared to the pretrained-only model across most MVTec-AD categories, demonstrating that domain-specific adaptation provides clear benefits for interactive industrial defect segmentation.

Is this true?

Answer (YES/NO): NO